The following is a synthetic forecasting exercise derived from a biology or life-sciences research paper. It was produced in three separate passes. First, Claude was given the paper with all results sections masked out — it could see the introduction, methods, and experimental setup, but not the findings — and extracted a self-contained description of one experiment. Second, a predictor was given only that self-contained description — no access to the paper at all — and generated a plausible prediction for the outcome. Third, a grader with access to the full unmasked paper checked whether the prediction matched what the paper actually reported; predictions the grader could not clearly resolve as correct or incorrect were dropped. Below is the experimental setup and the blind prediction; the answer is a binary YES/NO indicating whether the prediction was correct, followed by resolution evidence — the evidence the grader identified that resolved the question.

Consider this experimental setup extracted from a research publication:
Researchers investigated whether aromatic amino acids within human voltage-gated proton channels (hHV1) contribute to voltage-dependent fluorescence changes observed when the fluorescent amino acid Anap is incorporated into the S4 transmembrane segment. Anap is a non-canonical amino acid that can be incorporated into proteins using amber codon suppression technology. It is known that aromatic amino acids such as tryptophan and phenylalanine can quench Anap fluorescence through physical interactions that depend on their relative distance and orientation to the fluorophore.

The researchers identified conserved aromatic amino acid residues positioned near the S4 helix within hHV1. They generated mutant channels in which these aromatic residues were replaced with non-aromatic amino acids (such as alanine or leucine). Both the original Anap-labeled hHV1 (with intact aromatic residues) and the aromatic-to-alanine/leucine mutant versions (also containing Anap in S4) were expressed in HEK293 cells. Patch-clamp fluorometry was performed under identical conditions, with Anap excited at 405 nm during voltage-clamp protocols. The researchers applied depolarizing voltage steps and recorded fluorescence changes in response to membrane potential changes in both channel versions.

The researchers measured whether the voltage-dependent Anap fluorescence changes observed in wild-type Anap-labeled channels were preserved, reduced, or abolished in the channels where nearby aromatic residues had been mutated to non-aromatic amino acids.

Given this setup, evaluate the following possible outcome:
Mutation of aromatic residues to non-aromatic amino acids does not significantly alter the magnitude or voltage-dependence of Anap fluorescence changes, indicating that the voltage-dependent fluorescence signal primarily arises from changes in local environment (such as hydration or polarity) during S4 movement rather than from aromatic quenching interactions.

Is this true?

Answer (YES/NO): NO